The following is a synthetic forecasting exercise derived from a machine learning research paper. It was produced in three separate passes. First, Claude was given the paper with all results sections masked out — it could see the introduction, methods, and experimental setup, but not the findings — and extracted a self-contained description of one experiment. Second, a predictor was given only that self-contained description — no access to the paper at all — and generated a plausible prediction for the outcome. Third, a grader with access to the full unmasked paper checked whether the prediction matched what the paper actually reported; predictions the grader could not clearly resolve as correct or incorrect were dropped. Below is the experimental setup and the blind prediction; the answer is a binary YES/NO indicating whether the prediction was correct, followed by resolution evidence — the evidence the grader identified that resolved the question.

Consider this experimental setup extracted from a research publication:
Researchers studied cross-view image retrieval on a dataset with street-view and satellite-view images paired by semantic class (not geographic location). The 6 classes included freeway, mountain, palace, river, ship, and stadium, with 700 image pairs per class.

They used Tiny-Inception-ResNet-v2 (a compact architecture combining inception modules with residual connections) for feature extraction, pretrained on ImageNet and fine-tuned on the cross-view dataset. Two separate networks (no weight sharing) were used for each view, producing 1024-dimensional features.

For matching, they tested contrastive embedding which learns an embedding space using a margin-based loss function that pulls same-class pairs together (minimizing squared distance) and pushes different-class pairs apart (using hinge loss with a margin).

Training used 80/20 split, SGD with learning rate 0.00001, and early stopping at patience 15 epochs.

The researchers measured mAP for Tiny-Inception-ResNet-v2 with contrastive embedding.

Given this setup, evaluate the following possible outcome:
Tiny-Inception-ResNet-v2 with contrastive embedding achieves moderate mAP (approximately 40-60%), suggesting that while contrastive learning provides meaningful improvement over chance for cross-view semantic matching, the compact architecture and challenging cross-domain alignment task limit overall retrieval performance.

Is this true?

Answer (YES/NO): NO